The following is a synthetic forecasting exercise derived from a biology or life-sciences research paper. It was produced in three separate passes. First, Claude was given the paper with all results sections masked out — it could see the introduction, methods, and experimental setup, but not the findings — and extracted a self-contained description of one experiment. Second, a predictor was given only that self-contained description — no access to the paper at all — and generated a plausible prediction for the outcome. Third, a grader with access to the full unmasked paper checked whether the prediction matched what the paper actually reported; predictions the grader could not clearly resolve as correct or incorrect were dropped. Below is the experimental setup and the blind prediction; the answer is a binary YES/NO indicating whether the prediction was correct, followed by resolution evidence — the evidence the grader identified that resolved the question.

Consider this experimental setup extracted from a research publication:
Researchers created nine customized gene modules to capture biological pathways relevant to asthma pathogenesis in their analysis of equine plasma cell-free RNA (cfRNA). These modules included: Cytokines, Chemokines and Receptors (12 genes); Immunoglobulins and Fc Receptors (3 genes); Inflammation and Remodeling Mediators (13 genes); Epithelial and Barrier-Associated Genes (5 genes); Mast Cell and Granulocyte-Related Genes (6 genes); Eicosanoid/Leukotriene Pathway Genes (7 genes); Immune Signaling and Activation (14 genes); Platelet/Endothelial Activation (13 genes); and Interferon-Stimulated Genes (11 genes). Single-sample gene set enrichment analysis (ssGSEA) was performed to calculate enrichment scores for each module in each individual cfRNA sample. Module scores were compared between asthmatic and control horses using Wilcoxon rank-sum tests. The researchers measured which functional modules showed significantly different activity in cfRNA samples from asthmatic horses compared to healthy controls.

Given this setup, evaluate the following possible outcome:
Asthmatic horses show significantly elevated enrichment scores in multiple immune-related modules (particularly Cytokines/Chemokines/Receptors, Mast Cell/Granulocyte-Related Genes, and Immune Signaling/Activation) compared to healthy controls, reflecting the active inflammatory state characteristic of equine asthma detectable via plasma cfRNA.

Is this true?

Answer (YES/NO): NO